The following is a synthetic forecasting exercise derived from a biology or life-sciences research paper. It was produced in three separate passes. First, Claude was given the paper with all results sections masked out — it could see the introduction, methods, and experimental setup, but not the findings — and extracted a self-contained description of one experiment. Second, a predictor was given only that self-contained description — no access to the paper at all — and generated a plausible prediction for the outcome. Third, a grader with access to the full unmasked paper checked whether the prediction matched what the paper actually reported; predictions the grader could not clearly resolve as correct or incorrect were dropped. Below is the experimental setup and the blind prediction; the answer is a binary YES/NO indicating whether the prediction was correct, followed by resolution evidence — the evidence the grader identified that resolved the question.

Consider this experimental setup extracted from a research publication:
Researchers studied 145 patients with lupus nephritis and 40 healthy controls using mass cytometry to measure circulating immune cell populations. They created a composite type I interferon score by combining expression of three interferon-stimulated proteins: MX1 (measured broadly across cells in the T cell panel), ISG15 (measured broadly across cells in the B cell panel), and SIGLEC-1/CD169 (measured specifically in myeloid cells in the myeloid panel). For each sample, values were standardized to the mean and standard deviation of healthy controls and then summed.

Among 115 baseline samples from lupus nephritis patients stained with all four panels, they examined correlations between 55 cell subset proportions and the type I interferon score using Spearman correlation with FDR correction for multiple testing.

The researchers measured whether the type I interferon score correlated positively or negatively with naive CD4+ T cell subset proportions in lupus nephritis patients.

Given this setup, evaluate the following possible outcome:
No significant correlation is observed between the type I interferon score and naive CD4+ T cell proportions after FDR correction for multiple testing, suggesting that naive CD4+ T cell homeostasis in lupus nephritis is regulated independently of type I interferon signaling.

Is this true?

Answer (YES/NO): NO